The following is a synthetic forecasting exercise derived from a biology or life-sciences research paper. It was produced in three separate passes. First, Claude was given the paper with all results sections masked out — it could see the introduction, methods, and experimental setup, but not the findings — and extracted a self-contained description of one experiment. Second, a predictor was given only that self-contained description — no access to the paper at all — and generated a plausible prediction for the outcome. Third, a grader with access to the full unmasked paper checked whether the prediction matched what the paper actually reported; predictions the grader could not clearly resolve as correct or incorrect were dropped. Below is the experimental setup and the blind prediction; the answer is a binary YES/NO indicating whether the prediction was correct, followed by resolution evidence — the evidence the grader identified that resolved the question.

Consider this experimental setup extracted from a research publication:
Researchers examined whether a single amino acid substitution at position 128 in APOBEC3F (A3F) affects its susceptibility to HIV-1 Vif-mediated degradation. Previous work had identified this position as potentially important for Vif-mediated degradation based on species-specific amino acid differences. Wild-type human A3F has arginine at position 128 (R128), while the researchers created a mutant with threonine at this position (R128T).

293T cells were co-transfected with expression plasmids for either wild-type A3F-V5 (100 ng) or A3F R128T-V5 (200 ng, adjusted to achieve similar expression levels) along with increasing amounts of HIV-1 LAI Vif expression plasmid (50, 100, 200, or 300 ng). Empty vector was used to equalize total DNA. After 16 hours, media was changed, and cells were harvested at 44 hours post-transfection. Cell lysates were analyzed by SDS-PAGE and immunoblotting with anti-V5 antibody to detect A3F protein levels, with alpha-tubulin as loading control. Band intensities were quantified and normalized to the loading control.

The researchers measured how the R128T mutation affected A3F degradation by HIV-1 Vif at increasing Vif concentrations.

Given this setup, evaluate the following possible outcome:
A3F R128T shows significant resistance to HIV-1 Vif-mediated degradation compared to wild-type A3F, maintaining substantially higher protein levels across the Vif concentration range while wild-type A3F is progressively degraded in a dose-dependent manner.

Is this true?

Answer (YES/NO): YES